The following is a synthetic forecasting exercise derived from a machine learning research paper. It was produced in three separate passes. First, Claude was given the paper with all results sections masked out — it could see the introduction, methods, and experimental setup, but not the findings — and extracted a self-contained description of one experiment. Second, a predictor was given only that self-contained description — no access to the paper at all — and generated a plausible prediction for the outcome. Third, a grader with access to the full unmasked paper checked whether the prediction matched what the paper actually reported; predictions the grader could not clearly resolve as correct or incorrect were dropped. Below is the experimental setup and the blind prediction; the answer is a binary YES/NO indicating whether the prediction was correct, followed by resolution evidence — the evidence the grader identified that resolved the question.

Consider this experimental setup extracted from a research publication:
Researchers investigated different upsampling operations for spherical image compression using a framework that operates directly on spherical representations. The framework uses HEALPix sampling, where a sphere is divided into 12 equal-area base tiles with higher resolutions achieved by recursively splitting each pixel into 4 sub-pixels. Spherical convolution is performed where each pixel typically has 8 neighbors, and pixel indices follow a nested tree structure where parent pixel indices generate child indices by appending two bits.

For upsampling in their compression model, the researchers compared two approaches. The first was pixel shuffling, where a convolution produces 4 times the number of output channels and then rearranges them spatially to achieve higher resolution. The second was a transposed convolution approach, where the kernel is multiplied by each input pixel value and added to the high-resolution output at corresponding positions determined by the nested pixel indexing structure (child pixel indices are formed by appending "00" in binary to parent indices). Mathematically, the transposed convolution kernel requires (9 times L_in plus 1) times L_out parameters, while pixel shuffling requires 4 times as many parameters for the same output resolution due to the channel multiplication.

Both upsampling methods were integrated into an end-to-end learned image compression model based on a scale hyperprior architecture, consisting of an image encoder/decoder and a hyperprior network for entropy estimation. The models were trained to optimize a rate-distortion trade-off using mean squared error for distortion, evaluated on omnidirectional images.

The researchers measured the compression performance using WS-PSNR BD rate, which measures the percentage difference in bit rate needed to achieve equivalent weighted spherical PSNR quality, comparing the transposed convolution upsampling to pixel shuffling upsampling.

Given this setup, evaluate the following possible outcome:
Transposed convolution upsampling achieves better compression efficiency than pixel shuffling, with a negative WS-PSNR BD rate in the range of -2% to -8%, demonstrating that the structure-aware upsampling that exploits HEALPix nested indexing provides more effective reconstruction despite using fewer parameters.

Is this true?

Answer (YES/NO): NO